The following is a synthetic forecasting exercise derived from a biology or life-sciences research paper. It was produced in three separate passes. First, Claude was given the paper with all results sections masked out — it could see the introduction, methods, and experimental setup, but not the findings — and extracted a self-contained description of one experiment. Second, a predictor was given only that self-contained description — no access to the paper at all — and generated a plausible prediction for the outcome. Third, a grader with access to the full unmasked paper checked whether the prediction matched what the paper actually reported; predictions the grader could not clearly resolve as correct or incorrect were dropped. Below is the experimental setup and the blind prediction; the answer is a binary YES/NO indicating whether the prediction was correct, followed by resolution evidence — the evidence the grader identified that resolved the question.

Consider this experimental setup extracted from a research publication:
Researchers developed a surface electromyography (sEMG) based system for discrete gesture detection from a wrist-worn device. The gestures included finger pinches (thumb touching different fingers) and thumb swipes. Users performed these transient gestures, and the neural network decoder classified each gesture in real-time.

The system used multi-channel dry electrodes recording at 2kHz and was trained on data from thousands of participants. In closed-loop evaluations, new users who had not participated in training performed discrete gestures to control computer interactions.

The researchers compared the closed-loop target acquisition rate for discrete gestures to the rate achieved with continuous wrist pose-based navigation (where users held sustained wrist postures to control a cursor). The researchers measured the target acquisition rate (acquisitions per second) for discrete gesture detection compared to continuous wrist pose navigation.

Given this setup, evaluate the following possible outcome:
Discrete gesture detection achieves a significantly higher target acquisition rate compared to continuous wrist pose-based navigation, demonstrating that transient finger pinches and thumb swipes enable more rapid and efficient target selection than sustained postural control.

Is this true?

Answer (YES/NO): YES